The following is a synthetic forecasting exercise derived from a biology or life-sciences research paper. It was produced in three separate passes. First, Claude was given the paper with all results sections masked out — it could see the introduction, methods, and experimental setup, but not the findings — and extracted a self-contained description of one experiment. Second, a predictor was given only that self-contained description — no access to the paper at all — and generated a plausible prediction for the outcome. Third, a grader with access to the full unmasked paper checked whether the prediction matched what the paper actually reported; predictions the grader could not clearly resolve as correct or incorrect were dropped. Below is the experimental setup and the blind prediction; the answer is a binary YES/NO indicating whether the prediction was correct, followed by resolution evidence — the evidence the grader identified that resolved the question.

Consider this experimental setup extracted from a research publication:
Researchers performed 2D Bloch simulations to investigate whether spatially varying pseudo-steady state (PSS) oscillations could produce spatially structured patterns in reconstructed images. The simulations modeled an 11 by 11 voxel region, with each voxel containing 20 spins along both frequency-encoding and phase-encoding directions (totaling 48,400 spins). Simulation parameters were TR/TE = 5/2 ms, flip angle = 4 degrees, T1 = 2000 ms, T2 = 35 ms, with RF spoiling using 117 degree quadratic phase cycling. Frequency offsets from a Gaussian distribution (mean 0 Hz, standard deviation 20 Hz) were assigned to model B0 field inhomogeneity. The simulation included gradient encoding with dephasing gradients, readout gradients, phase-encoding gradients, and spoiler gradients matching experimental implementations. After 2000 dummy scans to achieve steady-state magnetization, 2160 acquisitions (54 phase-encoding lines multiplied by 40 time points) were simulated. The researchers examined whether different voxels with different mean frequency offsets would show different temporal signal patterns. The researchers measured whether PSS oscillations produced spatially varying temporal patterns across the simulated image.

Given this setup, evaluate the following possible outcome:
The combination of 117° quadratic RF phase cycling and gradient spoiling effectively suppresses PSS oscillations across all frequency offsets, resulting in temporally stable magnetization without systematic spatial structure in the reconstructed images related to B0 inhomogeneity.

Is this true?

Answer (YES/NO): NO